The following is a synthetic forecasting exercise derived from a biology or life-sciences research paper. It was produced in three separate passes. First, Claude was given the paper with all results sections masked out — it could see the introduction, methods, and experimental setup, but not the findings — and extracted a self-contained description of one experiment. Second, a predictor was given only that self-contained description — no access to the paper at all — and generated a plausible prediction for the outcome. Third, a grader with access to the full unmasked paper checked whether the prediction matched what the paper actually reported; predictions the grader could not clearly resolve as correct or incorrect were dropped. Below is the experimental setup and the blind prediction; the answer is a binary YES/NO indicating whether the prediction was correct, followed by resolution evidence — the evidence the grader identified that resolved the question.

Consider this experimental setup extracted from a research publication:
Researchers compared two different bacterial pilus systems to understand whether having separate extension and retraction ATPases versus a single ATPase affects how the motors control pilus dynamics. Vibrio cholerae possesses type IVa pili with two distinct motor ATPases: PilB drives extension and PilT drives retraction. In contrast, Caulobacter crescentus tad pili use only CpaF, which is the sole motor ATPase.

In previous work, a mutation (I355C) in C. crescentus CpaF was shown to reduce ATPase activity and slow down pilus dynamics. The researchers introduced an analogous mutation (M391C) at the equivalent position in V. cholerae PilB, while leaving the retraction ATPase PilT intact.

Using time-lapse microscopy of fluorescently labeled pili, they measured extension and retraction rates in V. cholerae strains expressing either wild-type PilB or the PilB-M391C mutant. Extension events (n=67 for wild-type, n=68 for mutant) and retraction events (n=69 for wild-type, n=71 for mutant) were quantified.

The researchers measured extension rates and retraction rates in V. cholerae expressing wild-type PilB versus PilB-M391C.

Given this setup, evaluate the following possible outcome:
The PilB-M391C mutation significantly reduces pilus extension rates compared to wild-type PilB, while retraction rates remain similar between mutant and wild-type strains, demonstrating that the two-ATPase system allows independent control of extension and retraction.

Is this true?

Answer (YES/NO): YES